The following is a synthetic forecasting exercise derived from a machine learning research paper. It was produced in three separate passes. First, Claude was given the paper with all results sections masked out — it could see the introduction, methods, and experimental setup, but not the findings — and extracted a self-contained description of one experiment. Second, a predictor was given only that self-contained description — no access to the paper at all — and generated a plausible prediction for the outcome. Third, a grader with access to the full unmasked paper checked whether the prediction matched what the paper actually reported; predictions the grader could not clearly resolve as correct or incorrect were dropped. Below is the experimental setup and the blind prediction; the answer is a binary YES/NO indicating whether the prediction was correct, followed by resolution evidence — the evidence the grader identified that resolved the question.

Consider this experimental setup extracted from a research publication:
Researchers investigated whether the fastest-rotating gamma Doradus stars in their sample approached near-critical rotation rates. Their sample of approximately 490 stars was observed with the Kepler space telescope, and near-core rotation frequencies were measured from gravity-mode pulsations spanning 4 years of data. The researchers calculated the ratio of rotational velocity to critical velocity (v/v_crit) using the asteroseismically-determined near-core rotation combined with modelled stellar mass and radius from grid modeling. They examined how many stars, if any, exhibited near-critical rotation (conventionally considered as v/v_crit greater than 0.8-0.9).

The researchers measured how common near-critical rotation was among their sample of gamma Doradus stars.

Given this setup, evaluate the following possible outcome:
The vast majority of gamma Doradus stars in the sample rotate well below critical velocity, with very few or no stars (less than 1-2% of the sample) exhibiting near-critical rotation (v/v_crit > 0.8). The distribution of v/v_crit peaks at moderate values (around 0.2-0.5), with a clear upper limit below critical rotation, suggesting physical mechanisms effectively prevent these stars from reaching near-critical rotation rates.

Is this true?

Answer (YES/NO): YES